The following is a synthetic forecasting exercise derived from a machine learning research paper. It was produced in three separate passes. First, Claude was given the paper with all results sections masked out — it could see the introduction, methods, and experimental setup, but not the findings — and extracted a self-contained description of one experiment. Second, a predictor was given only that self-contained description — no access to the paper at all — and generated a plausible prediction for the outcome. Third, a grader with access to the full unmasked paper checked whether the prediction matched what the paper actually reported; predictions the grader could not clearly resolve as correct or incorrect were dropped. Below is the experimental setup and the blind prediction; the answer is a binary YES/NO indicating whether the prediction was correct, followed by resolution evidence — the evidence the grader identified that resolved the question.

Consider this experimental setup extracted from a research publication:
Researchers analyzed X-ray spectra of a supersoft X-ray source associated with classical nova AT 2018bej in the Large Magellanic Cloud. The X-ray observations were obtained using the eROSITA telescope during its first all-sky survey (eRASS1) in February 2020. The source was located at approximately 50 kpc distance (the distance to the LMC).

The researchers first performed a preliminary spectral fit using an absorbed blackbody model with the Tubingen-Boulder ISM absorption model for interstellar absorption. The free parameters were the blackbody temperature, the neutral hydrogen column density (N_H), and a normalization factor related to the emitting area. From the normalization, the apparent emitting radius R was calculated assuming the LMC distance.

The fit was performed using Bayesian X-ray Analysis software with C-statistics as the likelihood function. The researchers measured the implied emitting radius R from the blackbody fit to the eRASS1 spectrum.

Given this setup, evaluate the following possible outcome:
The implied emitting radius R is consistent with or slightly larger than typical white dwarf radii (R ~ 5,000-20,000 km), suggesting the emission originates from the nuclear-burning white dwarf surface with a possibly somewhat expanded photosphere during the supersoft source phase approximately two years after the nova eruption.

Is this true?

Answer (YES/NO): NO